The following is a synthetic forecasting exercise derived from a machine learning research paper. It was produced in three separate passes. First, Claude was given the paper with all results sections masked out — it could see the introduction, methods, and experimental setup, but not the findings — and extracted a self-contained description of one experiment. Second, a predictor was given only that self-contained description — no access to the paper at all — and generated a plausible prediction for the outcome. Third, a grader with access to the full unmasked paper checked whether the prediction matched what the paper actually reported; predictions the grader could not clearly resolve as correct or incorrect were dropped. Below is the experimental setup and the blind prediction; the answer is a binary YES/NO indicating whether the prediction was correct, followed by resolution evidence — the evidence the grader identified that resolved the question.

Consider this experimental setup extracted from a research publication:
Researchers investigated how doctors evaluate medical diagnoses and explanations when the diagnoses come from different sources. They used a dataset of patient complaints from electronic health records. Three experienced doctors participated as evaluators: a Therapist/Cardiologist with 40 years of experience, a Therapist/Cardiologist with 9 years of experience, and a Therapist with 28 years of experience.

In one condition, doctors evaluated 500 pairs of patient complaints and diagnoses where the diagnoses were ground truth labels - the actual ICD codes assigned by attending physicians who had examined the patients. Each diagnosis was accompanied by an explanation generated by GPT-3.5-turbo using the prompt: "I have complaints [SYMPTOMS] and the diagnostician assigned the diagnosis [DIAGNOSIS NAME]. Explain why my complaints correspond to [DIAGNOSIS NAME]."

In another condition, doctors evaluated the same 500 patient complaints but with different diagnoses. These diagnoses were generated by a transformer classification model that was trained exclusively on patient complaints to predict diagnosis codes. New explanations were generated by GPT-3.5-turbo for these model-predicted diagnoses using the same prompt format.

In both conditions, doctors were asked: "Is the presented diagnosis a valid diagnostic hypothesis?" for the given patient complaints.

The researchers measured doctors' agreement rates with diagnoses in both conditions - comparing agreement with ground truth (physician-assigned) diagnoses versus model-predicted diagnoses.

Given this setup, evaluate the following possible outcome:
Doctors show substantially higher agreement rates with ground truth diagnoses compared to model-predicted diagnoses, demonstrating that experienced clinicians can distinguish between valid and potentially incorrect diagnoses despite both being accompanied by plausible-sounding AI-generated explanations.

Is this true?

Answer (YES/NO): NO